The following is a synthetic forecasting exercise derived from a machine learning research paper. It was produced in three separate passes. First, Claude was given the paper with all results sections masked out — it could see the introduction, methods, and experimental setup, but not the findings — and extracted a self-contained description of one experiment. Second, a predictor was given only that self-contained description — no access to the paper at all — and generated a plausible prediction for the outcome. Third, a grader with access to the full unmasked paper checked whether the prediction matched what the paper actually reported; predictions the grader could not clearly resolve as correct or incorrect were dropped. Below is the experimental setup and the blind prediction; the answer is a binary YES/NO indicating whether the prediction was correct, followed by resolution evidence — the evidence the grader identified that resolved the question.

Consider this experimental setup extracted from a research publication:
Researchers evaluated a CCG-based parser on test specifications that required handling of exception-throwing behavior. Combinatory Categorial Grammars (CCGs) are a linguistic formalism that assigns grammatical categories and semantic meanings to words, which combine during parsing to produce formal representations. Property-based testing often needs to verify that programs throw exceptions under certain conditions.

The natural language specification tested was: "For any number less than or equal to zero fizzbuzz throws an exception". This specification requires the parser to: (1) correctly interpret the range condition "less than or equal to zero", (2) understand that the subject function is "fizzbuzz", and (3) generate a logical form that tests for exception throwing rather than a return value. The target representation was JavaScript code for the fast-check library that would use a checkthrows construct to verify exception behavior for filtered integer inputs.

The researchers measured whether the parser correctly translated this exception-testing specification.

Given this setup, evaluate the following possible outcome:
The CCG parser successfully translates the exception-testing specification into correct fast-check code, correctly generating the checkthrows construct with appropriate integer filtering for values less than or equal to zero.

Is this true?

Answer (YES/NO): YES